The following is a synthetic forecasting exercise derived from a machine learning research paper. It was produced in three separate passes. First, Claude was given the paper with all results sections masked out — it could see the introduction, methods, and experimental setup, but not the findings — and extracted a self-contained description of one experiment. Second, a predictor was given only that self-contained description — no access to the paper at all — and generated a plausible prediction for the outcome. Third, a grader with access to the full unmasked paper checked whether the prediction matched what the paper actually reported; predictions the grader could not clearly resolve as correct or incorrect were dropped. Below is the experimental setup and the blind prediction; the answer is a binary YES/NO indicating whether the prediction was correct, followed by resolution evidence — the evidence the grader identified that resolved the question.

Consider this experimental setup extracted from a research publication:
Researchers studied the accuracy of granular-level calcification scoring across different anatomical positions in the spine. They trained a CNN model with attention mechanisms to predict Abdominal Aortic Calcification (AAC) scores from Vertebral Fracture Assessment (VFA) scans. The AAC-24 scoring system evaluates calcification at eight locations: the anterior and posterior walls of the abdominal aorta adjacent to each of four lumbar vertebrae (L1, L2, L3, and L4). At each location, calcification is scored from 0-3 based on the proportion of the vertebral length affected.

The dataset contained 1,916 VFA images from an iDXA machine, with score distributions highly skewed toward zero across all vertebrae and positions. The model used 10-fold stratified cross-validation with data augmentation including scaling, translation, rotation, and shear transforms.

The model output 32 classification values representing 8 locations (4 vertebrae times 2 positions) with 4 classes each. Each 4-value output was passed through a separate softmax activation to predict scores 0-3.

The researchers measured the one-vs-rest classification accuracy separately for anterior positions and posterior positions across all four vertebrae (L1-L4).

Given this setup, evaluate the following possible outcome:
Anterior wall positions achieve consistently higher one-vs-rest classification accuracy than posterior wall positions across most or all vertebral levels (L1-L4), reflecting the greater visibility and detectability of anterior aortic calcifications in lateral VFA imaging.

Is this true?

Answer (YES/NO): YES